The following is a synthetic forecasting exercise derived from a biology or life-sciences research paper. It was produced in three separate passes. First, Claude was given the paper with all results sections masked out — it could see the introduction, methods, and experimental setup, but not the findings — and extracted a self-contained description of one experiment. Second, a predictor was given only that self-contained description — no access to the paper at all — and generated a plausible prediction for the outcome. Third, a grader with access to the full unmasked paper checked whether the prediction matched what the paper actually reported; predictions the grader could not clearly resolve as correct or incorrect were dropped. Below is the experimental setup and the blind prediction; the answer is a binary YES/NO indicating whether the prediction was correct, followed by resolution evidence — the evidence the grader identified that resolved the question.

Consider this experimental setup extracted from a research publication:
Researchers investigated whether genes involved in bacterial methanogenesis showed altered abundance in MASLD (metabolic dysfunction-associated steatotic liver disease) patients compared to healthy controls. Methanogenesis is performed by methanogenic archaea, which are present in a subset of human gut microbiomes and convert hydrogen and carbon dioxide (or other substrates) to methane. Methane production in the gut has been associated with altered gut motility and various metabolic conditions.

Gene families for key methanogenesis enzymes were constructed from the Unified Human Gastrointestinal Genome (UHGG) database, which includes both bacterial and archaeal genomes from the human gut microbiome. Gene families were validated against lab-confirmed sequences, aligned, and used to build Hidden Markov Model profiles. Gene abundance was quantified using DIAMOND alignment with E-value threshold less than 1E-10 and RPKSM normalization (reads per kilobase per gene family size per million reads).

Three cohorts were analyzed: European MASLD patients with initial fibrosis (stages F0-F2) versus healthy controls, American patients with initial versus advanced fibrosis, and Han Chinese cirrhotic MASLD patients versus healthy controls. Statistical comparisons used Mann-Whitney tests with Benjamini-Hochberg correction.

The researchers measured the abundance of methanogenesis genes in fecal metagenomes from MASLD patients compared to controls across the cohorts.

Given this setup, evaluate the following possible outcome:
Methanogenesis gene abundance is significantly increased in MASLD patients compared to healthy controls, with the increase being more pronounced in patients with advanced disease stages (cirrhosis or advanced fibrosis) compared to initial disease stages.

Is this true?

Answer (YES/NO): NO